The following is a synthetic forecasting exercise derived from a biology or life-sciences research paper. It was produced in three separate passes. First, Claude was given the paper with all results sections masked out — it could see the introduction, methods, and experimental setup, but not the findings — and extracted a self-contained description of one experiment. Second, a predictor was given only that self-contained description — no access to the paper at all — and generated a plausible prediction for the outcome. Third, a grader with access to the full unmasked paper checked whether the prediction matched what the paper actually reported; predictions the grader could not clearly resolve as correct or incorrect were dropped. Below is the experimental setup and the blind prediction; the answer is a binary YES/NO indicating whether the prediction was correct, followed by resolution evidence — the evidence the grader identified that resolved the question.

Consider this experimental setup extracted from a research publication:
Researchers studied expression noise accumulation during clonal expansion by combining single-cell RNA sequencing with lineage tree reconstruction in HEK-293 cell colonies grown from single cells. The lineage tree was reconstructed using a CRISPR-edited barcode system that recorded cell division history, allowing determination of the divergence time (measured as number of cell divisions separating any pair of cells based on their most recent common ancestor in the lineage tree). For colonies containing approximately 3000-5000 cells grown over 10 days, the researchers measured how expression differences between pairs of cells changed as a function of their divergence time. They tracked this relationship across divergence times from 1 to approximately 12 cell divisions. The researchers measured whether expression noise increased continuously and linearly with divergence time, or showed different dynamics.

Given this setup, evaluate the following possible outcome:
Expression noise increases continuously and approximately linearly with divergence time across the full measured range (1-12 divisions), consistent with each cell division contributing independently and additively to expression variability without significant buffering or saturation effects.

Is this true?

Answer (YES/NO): NO